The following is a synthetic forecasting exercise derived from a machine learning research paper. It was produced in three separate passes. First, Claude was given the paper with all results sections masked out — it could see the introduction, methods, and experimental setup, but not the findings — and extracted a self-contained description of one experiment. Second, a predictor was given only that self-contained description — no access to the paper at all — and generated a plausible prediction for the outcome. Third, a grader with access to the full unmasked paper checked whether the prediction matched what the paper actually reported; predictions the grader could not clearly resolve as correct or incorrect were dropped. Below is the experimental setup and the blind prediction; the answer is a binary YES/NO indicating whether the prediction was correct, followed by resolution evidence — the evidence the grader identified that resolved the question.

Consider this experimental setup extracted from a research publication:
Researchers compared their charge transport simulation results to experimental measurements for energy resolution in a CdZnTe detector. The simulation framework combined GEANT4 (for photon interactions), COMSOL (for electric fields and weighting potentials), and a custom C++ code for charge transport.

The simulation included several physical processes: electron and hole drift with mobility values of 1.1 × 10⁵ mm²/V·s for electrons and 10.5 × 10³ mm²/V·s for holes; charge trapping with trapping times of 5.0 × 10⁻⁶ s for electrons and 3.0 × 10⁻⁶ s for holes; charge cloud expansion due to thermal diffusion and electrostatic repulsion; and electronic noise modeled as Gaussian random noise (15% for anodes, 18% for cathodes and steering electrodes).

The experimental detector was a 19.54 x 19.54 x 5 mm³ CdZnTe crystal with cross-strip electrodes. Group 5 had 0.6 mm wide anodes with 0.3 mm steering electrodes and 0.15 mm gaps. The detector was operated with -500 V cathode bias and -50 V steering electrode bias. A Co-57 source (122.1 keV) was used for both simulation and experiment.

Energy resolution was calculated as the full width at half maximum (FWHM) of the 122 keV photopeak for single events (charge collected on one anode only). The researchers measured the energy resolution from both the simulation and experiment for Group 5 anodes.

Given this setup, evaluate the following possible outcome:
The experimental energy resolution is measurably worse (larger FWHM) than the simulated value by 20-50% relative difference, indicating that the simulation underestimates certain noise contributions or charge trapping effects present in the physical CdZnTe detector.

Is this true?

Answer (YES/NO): NO